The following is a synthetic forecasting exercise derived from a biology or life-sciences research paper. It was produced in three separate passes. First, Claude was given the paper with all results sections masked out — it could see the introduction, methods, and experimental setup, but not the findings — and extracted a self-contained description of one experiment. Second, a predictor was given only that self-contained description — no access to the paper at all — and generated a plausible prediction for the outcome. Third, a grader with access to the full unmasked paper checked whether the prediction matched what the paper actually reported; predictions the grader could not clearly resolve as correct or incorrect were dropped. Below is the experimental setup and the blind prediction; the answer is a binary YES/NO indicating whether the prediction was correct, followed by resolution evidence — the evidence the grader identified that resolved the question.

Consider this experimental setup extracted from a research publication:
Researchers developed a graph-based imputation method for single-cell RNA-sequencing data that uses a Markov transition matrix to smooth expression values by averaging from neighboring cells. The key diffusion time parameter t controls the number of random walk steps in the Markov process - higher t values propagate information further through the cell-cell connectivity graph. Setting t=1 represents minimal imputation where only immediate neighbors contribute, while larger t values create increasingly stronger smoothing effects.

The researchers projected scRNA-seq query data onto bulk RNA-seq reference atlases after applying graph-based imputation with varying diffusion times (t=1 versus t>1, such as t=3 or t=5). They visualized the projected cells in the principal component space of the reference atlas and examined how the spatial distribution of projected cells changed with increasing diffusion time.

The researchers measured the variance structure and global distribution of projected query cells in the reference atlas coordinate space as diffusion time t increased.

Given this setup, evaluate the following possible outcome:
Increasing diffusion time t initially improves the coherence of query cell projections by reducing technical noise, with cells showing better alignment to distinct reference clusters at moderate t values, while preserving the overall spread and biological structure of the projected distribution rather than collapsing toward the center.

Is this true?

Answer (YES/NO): NO